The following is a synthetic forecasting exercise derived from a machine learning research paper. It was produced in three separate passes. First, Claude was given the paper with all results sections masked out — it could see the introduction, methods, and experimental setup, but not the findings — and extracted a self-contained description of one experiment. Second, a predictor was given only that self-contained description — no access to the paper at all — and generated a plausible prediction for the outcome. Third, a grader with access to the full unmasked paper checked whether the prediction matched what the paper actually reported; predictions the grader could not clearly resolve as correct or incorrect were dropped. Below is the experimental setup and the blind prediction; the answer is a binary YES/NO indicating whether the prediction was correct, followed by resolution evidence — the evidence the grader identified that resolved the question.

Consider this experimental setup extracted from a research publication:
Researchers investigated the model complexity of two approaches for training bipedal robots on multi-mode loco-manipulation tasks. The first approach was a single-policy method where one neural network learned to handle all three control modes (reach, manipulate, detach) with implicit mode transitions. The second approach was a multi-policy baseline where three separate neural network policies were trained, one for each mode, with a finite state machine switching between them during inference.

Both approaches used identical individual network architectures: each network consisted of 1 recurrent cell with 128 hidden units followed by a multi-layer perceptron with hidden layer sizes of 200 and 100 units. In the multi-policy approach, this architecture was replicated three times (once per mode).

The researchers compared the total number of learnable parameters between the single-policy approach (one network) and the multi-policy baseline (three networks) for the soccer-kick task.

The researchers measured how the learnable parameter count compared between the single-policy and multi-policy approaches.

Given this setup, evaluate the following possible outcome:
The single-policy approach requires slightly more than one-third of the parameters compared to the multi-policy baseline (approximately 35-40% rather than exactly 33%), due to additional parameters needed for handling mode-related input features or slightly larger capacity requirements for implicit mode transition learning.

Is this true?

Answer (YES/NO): NO